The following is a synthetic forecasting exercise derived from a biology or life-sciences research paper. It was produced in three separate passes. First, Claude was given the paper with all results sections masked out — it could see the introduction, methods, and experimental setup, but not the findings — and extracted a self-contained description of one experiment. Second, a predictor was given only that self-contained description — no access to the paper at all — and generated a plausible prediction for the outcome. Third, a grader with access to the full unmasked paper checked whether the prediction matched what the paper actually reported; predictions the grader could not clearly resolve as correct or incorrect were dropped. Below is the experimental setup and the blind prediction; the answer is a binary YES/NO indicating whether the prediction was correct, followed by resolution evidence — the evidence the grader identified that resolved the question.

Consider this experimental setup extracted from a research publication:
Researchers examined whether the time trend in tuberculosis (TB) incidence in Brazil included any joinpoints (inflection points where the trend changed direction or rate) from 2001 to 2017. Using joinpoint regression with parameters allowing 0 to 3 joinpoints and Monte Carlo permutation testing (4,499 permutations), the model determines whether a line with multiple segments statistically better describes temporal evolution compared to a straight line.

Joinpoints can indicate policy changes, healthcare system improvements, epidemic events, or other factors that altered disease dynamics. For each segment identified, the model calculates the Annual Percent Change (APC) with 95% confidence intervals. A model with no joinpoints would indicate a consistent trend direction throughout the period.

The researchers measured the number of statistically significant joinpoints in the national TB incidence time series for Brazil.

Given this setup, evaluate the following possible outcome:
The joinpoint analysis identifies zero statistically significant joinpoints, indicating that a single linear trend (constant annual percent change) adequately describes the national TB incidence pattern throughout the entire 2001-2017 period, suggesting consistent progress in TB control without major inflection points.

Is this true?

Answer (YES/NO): YES